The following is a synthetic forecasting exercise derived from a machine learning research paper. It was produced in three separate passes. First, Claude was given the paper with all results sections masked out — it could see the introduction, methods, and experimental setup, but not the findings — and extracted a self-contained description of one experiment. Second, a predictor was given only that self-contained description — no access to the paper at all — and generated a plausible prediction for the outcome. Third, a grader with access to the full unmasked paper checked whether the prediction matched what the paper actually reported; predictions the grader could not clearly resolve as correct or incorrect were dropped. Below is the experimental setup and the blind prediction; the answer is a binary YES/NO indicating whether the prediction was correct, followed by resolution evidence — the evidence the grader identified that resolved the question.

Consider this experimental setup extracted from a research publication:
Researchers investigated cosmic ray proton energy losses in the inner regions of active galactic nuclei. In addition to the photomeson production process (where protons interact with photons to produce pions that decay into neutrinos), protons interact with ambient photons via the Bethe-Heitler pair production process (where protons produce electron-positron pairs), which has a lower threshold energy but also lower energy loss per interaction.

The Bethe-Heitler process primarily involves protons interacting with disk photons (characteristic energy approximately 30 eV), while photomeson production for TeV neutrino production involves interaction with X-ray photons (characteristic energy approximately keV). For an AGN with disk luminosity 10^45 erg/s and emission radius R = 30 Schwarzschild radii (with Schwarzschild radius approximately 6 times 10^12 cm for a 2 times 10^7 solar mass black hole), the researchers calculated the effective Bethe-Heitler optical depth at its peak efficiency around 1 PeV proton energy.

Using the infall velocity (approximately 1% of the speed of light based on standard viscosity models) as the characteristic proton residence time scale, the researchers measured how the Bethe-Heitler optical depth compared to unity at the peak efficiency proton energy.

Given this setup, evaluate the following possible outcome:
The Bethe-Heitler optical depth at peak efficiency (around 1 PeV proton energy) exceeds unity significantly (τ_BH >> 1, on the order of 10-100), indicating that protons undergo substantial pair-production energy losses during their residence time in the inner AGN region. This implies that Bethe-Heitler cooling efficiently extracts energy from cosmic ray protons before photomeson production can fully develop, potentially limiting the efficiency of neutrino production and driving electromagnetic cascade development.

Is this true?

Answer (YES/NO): YES